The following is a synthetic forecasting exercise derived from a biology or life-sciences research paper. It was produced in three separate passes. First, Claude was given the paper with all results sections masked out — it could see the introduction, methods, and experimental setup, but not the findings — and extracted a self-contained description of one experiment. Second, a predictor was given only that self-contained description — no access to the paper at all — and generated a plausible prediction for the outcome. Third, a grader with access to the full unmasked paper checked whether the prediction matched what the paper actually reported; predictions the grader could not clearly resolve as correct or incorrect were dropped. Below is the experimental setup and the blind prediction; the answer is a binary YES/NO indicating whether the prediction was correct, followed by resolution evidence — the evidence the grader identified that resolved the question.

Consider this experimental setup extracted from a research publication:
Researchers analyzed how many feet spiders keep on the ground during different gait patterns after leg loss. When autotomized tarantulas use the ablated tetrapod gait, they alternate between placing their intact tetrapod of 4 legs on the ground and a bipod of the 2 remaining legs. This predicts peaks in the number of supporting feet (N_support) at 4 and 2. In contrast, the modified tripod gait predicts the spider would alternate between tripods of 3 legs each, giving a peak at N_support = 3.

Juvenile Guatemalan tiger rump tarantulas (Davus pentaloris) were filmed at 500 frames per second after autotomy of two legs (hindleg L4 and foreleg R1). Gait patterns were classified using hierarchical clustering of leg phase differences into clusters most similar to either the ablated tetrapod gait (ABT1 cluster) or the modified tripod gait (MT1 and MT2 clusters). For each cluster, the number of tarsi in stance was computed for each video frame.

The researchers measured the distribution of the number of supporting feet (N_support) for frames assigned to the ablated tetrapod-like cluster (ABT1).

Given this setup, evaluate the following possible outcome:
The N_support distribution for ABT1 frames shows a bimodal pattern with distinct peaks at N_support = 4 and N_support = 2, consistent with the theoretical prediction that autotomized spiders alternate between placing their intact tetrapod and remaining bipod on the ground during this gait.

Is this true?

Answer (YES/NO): NO